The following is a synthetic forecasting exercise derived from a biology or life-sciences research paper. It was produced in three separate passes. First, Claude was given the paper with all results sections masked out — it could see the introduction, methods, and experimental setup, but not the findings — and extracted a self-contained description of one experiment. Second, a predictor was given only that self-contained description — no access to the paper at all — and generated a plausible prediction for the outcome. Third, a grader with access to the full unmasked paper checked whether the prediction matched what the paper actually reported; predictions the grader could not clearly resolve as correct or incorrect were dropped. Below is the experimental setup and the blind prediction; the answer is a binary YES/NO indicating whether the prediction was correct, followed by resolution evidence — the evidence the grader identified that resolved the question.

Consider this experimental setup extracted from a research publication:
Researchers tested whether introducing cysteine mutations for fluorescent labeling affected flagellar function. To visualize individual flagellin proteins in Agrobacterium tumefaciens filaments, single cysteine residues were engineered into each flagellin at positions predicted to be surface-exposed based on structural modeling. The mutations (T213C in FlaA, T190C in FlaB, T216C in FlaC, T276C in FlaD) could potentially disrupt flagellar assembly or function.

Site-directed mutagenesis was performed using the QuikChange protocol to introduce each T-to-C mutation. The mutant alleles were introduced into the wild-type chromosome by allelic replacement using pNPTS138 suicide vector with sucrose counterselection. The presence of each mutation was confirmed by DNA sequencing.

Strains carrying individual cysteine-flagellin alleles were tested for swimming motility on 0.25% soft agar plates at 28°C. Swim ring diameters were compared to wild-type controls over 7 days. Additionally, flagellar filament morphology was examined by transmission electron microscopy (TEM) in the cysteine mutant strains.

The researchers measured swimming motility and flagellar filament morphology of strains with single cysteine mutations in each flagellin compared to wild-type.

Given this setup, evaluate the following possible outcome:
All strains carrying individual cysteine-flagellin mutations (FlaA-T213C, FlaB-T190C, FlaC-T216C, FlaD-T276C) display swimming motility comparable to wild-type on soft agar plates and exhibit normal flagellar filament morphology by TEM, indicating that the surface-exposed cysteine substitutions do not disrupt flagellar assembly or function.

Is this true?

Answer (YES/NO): NO